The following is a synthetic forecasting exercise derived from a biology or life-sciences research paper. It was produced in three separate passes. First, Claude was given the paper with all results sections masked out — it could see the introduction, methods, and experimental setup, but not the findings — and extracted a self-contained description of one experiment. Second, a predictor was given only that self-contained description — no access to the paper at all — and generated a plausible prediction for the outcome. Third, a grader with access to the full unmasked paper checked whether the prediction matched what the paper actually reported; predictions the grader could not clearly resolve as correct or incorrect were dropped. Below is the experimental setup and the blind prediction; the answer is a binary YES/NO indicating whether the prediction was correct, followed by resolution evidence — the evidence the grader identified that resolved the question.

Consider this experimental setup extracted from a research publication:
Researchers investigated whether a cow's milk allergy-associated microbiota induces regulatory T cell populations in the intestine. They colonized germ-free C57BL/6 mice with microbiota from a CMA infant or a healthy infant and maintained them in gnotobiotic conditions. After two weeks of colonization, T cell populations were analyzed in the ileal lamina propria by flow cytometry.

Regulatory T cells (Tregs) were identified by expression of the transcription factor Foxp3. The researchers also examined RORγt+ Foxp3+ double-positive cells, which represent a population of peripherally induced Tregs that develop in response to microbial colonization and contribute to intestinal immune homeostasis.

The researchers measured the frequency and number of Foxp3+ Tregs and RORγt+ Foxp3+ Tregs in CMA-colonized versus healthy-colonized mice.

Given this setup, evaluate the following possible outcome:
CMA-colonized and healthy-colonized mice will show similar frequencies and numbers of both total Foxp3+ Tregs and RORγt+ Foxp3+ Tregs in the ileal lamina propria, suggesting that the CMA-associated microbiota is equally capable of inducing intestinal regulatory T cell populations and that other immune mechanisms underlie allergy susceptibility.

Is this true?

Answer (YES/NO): NO